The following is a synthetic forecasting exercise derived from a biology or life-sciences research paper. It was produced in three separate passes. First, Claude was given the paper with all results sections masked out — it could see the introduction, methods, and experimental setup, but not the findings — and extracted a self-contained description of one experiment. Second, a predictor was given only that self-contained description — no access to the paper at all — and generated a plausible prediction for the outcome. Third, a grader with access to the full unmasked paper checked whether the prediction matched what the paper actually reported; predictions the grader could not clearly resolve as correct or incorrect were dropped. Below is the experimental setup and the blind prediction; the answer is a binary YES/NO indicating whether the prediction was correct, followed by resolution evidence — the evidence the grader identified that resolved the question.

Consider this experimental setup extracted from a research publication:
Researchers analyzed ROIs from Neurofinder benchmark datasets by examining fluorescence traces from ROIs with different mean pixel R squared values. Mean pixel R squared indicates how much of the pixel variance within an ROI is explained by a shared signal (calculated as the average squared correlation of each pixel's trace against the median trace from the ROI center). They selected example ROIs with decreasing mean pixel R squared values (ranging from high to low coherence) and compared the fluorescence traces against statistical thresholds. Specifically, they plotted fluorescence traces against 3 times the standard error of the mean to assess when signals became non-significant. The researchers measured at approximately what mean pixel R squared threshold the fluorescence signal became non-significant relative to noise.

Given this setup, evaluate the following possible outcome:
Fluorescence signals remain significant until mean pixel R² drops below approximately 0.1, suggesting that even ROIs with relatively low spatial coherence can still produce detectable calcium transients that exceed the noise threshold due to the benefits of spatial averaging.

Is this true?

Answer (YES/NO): NO